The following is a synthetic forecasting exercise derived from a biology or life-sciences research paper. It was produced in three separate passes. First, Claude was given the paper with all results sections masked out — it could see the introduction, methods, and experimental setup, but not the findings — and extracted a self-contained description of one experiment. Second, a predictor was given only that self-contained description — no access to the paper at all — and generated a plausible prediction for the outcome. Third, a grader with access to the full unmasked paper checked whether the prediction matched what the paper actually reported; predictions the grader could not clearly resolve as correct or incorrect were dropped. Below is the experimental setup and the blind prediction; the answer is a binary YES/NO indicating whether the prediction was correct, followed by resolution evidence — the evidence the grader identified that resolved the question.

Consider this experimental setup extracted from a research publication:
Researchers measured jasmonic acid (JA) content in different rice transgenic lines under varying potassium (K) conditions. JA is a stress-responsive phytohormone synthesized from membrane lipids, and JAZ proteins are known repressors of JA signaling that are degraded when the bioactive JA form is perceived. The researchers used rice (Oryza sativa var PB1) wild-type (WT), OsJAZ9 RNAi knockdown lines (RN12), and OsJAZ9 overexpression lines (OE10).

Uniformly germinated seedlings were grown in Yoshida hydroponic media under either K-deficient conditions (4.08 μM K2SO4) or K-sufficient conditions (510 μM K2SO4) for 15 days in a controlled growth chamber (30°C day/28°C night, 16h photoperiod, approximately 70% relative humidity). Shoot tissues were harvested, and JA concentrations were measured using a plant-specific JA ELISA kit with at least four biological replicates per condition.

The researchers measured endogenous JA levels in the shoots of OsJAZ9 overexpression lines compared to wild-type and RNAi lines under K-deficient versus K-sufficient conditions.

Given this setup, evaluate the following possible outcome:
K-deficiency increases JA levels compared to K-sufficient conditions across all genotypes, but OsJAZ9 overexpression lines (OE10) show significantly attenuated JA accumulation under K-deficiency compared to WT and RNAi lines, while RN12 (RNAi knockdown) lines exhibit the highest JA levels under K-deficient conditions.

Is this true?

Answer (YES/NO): NO